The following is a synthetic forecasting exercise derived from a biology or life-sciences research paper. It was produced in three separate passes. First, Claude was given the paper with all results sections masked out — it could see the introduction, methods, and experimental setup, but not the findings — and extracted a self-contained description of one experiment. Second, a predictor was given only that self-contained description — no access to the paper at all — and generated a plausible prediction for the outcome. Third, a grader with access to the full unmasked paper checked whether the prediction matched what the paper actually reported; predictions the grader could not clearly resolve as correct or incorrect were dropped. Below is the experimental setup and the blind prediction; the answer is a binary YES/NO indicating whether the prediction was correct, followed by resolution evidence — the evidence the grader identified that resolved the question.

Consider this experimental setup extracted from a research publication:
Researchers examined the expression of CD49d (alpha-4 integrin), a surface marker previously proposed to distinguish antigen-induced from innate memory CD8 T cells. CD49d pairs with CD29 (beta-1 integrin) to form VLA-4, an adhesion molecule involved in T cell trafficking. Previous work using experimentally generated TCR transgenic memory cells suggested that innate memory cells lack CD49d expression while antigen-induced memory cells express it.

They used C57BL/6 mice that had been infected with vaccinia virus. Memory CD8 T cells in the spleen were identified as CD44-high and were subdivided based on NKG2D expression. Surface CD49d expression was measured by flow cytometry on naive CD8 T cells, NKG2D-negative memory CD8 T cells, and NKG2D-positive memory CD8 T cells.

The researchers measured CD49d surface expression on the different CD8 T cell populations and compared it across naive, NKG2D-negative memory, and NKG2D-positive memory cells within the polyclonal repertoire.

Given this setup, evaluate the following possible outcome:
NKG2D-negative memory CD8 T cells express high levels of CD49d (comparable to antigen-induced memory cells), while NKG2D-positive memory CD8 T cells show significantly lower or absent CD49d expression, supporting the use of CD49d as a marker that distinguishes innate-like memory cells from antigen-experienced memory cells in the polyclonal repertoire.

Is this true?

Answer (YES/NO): NO